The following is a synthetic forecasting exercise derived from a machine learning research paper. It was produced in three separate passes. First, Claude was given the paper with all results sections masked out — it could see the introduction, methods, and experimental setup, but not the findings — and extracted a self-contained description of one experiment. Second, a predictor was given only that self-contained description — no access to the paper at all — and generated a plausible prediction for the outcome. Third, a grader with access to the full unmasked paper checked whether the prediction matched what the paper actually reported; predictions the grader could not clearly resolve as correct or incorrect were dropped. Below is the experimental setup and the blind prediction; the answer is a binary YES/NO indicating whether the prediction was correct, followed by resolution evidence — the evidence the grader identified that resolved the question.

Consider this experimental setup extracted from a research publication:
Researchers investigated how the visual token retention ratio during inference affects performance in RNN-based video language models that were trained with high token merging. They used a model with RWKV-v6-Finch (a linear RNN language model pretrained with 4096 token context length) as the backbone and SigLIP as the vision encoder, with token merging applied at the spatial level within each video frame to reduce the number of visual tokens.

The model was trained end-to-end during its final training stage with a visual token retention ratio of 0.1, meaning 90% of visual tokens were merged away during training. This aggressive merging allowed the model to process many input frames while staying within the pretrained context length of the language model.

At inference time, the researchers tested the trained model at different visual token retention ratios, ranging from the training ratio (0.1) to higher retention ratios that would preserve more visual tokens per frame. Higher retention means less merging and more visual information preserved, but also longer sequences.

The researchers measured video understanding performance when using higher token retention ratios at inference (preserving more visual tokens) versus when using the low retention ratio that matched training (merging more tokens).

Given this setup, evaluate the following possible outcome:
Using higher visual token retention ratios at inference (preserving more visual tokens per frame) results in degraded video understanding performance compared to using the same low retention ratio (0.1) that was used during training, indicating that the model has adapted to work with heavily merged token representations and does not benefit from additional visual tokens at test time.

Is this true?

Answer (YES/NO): YES